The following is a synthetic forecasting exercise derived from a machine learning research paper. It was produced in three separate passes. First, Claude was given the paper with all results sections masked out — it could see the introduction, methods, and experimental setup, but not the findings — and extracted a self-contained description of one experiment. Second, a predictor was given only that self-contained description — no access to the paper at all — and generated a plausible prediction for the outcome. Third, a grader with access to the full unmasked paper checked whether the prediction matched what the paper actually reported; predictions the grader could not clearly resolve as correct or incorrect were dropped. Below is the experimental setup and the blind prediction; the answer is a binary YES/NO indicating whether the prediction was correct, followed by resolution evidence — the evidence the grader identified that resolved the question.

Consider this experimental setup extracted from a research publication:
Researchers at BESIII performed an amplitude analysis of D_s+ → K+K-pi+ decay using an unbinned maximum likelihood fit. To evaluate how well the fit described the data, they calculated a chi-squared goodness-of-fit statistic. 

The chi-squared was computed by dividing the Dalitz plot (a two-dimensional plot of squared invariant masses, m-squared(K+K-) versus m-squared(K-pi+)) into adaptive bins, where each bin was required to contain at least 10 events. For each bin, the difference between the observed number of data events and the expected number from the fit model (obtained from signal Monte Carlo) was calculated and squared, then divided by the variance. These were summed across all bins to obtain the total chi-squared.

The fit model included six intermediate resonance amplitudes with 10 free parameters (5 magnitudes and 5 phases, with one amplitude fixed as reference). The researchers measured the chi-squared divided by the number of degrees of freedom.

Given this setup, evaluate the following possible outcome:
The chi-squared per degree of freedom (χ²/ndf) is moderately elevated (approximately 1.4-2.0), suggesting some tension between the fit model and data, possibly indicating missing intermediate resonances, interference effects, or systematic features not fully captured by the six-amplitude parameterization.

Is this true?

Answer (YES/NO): NO